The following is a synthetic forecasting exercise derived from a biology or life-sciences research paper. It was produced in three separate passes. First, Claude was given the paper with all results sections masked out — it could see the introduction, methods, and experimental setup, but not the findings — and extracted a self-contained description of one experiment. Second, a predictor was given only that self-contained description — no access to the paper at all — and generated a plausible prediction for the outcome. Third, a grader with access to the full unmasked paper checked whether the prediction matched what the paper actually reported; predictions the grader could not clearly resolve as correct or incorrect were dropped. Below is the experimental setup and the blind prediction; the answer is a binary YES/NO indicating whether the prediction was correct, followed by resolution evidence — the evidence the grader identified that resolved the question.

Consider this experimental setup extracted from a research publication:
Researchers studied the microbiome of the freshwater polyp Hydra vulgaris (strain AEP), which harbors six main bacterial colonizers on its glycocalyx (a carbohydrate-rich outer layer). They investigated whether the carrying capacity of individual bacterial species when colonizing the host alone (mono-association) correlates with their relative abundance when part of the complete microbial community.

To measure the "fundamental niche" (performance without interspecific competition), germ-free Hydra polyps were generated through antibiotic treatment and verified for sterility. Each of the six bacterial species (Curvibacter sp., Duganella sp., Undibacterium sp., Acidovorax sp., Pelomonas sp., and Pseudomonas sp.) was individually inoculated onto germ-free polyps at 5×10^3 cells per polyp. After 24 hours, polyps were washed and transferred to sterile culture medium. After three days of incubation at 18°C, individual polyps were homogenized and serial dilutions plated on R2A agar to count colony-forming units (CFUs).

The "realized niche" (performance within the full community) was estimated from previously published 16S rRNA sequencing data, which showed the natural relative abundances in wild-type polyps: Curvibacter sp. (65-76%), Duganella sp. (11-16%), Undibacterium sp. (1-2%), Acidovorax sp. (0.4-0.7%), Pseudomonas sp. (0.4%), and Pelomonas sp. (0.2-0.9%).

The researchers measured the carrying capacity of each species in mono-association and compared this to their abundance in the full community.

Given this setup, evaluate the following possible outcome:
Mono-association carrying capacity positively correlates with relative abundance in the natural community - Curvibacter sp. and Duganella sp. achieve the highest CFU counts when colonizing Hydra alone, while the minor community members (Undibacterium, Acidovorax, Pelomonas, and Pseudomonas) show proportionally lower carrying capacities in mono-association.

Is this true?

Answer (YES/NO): NO